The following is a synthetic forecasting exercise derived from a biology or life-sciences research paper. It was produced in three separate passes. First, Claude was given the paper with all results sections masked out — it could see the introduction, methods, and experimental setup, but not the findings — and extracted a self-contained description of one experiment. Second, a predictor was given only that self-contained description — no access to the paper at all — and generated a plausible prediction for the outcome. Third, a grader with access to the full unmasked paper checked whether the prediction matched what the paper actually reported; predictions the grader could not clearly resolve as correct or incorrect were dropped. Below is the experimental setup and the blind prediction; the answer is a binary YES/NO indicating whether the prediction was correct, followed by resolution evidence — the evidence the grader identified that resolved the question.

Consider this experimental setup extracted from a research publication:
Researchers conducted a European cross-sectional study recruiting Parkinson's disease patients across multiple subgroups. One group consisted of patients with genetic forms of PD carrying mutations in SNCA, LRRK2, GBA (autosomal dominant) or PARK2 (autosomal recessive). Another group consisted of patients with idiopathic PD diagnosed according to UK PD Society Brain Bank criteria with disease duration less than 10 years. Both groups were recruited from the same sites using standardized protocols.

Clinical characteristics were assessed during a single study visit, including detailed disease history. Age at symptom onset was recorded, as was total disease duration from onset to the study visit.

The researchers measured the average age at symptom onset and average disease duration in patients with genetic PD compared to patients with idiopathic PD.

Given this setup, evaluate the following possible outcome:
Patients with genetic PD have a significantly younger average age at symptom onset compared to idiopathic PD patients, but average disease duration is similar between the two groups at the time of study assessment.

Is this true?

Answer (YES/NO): NO